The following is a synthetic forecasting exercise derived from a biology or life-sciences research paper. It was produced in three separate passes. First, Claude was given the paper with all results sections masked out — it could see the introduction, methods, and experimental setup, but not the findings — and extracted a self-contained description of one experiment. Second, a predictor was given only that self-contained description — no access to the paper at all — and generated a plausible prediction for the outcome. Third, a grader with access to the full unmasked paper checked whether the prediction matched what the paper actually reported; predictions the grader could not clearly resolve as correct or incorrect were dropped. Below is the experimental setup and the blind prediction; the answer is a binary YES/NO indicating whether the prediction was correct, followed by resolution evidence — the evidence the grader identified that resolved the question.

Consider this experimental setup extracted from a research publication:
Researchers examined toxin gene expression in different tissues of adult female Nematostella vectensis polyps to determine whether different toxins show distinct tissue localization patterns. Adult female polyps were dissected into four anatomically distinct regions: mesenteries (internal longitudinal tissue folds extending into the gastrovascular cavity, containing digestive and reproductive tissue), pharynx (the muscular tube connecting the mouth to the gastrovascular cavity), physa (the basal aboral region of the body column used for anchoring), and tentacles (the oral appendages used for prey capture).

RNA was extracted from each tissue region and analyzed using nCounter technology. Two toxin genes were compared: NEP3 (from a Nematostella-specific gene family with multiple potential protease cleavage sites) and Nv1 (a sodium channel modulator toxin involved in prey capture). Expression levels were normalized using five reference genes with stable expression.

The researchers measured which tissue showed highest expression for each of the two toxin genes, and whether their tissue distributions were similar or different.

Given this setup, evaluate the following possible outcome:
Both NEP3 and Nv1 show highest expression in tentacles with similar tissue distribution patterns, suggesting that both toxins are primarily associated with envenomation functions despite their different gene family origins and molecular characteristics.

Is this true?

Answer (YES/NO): NO